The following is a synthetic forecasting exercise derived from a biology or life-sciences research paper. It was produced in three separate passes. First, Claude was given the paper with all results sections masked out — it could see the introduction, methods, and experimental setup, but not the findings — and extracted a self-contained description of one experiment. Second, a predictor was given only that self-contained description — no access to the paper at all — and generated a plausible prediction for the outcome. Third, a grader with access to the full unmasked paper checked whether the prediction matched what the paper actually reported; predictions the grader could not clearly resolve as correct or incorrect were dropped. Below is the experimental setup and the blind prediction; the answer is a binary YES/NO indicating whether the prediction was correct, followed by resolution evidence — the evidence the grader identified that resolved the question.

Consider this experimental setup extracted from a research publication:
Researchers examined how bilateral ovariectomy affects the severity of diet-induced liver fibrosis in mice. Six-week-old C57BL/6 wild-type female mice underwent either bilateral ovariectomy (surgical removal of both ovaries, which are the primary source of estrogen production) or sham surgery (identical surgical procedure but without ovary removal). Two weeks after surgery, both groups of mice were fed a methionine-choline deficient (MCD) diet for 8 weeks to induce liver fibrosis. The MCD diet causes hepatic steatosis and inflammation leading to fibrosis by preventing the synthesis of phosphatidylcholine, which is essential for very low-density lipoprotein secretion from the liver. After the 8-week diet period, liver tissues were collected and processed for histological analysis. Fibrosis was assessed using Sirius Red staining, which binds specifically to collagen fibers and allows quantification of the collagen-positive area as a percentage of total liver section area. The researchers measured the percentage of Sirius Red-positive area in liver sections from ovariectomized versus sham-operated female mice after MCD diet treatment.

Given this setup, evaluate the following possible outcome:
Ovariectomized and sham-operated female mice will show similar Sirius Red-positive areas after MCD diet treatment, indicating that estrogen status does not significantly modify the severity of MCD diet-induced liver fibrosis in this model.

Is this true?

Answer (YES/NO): NO